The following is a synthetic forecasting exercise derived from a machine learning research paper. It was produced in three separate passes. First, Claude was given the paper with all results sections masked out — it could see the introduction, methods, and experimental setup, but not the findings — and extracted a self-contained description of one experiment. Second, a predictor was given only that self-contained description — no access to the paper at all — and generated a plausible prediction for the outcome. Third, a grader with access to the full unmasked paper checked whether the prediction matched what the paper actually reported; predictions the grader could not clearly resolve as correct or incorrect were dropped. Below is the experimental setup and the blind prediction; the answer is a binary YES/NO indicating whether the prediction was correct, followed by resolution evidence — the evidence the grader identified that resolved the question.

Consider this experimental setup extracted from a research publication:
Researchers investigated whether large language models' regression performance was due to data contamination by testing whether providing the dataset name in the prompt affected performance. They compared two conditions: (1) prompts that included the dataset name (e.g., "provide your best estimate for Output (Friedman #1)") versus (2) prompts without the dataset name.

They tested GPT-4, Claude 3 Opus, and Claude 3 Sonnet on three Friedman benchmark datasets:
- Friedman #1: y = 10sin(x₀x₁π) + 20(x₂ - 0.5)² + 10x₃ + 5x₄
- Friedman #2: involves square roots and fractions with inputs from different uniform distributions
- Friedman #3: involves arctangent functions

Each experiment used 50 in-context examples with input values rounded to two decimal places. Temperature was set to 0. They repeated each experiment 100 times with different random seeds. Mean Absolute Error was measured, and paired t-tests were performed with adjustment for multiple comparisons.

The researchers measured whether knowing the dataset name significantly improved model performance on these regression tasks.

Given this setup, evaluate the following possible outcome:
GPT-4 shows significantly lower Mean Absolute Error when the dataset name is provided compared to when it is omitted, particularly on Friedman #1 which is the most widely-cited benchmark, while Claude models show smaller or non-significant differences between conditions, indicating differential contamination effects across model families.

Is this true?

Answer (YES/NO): NO